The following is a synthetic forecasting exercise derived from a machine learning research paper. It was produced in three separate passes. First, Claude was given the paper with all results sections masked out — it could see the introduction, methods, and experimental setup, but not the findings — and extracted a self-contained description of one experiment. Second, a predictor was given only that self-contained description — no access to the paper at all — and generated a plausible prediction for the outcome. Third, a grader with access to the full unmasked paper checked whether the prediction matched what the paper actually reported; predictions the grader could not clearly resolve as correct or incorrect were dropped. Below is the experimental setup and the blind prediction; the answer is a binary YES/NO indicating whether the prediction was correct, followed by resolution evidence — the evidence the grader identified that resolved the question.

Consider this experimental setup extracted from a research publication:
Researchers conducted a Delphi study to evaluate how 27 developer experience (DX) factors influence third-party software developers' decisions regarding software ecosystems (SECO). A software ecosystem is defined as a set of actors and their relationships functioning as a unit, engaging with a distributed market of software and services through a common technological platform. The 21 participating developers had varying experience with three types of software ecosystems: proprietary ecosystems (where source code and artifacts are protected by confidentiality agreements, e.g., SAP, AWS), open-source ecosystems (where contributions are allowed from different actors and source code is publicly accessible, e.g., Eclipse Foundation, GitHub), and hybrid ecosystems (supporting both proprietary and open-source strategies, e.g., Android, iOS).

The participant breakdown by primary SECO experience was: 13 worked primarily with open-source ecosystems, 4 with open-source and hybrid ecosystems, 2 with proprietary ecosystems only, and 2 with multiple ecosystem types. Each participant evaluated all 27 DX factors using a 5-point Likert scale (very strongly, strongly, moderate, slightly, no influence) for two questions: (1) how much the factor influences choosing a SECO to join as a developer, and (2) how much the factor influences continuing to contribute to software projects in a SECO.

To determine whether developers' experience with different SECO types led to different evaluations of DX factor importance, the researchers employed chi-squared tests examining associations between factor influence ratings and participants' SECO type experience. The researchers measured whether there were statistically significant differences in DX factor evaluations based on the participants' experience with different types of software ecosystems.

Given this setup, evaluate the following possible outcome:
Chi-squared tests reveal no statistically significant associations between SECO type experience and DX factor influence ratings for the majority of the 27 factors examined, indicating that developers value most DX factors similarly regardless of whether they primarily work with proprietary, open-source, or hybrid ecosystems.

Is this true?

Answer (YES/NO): YES